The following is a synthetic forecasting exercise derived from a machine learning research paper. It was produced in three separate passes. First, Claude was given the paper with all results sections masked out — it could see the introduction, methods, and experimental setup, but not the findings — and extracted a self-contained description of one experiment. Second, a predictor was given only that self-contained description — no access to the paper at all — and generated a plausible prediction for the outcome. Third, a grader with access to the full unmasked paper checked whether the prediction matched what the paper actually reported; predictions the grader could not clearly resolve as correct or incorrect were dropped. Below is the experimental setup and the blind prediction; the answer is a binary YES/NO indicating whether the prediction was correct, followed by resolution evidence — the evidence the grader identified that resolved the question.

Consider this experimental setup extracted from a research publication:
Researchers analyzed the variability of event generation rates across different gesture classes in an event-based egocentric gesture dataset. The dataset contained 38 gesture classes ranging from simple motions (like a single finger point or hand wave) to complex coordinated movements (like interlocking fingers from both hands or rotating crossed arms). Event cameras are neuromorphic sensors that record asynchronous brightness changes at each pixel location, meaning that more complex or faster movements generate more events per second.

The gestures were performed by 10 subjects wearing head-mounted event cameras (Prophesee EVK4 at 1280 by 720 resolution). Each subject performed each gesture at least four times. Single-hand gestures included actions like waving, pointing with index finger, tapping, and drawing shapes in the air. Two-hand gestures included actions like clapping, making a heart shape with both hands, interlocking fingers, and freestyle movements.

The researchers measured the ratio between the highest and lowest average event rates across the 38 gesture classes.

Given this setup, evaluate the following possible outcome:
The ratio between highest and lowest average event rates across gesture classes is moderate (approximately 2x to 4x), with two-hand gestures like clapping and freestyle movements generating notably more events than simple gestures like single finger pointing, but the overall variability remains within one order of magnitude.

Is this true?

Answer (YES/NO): NO